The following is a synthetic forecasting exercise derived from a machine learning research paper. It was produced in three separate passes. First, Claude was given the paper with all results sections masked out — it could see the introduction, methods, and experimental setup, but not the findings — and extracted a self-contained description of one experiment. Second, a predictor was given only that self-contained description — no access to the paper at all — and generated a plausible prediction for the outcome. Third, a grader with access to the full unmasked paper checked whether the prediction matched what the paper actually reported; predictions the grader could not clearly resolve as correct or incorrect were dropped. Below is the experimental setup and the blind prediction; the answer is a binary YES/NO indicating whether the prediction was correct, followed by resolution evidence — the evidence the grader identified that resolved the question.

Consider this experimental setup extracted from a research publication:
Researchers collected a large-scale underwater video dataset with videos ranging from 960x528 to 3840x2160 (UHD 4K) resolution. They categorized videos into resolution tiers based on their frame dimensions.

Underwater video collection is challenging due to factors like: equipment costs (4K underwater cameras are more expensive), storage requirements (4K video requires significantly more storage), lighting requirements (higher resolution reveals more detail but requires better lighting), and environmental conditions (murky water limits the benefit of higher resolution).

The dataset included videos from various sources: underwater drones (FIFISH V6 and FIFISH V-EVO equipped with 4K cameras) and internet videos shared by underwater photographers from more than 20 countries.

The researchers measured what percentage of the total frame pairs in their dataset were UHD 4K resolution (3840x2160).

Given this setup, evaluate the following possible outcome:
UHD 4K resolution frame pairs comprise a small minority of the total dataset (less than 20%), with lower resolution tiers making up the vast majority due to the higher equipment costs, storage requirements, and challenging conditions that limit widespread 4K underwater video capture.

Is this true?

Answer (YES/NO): NO